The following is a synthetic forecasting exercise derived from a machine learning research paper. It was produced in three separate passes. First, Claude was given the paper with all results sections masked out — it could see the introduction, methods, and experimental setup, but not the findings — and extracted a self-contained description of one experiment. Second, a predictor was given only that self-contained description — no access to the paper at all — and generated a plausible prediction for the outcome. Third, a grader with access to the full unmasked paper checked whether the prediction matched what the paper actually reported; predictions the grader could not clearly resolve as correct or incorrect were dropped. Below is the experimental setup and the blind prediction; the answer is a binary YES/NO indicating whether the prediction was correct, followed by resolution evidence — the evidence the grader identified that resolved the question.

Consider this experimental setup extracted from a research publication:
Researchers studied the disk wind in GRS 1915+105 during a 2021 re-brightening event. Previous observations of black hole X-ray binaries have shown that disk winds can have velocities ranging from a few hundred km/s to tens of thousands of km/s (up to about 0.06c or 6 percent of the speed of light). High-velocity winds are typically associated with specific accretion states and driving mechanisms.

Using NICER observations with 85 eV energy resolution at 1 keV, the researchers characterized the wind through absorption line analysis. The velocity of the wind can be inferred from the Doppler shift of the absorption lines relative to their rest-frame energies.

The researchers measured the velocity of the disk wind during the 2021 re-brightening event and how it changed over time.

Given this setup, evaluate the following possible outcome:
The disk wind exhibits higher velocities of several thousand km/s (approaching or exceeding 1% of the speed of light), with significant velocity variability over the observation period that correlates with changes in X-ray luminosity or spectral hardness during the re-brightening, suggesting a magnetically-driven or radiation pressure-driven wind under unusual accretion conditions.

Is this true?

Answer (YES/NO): NO